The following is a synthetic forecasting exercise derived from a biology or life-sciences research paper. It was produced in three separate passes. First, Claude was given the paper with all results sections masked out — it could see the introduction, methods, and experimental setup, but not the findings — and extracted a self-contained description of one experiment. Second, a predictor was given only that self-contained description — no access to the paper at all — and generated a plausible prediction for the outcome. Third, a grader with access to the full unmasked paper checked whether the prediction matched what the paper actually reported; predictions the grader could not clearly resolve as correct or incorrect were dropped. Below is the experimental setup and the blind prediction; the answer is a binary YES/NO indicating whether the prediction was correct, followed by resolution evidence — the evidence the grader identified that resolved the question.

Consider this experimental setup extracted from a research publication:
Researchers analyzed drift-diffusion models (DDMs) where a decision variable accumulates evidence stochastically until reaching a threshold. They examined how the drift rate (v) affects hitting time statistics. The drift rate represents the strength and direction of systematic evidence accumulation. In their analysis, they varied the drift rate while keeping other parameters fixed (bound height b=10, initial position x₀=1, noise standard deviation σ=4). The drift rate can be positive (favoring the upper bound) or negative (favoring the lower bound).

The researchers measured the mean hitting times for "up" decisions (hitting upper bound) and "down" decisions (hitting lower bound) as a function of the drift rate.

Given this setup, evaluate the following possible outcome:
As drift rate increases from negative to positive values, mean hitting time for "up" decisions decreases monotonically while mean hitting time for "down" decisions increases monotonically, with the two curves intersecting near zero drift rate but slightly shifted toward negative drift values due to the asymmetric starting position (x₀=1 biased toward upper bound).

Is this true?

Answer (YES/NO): NO